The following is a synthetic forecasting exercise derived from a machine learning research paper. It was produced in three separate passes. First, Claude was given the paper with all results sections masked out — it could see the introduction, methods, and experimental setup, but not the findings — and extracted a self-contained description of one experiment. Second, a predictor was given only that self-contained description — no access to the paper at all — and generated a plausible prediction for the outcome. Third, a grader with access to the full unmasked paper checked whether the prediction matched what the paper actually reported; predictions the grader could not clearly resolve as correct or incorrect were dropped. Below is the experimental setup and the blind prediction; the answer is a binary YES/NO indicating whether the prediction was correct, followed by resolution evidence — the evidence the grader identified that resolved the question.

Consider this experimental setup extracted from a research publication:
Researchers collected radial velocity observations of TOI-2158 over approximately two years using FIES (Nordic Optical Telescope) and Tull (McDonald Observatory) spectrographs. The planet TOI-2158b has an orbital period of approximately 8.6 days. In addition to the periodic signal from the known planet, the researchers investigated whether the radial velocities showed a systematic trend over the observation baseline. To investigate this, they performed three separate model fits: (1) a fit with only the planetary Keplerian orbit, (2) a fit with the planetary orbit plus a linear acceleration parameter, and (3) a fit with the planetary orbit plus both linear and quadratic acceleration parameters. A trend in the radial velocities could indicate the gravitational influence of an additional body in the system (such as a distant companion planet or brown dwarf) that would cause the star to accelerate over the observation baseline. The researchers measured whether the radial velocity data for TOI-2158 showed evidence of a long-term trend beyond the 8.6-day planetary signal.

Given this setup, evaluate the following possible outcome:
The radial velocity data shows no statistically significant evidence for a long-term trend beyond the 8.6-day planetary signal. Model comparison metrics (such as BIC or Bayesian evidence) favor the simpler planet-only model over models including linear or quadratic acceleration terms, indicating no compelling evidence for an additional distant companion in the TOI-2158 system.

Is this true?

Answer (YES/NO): NO